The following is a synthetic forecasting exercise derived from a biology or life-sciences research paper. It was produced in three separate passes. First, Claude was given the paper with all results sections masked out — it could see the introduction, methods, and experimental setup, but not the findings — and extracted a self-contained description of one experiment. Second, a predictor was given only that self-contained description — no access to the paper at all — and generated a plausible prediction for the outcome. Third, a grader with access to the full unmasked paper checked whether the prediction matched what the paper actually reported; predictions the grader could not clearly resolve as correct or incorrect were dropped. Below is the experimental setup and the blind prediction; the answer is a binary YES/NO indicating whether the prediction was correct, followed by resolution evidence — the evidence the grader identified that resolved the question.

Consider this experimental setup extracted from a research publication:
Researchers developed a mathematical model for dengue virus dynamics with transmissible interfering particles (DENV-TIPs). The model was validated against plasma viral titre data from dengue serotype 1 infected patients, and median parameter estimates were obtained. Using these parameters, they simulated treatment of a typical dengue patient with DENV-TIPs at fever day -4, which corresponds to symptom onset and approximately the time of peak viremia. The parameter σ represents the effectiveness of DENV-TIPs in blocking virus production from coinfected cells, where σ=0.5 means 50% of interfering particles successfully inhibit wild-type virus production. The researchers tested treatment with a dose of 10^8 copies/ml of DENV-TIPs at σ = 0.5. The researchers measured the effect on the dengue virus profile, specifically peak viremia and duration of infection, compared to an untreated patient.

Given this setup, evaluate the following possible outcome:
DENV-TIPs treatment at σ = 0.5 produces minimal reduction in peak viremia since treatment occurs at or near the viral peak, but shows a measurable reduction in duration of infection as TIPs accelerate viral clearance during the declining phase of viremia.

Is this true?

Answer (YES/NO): NO